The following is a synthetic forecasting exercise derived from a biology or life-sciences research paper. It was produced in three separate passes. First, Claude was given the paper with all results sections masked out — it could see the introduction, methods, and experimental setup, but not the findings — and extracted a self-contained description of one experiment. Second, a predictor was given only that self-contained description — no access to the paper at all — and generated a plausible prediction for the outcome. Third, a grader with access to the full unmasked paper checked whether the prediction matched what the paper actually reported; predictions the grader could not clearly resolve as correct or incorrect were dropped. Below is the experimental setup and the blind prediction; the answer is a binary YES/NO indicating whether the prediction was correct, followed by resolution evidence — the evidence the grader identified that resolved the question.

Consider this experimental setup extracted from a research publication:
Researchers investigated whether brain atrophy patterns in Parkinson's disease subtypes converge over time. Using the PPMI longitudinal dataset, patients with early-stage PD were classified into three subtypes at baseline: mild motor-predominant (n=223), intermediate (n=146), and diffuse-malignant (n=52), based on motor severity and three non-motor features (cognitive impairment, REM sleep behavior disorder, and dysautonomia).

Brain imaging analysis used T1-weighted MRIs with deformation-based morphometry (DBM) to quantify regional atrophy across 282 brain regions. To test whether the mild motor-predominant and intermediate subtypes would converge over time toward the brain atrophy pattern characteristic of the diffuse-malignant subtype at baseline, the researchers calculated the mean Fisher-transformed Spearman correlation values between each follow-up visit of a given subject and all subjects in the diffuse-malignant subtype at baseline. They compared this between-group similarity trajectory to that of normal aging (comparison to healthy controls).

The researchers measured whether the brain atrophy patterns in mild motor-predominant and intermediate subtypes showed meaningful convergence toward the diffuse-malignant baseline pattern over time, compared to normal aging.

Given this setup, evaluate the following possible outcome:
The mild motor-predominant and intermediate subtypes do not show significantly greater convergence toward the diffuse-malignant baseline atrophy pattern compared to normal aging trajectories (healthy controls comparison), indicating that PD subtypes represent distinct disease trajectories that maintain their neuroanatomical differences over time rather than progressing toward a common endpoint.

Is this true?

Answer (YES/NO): YES